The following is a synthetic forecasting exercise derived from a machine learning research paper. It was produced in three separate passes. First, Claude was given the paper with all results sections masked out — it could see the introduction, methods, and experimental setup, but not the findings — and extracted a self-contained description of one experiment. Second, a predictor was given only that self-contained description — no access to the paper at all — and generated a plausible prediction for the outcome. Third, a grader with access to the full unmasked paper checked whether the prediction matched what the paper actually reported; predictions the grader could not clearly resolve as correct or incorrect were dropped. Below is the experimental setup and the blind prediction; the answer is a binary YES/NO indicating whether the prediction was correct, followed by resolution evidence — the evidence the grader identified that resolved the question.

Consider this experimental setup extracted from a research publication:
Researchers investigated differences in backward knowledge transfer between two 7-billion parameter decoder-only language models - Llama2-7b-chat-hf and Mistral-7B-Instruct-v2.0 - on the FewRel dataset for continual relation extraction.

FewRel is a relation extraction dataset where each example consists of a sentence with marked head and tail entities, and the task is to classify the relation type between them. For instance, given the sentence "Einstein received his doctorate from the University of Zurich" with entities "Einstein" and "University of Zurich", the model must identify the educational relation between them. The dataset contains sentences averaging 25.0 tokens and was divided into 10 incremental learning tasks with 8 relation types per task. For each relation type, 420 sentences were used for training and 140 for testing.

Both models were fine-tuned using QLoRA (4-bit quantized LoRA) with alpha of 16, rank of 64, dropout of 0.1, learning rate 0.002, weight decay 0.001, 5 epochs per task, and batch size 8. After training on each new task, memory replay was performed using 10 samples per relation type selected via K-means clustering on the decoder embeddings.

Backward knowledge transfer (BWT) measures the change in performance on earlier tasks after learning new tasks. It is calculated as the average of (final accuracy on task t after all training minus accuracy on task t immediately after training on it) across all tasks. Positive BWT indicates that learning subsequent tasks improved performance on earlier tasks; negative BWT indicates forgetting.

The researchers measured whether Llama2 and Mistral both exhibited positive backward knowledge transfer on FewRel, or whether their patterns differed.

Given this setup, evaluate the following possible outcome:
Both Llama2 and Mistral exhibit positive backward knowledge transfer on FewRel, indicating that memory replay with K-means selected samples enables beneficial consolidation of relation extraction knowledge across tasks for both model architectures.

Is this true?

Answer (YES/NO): NO